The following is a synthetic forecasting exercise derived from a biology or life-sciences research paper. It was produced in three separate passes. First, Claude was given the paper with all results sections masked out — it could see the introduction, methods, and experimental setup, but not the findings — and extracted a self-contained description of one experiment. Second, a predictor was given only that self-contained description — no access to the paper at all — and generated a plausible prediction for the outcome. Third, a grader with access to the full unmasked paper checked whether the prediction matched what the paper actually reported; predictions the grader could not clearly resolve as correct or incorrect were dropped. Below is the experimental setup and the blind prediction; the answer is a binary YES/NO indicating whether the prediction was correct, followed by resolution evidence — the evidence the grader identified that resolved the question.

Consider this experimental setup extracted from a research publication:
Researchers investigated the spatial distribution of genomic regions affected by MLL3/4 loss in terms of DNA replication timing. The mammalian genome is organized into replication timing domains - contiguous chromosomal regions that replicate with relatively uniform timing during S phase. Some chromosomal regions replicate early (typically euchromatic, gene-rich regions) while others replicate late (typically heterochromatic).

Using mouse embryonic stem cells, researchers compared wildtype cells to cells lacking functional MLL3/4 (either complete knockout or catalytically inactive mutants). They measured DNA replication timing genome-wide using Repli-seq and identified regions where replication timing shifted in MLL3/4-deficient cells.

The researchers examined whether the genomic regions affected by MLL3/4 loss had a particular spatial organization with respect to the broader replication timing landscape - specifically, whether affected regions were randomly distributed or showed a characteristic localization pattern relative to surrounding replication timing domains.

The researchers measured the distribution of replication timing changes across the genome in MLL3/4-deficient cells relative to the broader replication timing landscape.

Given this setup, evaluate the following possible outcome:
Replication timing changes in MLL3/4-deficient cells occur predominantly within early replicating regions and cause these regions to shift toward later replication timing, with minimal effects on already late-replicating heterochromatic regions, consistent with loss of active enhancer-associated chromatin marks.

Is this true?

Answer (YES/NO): NO